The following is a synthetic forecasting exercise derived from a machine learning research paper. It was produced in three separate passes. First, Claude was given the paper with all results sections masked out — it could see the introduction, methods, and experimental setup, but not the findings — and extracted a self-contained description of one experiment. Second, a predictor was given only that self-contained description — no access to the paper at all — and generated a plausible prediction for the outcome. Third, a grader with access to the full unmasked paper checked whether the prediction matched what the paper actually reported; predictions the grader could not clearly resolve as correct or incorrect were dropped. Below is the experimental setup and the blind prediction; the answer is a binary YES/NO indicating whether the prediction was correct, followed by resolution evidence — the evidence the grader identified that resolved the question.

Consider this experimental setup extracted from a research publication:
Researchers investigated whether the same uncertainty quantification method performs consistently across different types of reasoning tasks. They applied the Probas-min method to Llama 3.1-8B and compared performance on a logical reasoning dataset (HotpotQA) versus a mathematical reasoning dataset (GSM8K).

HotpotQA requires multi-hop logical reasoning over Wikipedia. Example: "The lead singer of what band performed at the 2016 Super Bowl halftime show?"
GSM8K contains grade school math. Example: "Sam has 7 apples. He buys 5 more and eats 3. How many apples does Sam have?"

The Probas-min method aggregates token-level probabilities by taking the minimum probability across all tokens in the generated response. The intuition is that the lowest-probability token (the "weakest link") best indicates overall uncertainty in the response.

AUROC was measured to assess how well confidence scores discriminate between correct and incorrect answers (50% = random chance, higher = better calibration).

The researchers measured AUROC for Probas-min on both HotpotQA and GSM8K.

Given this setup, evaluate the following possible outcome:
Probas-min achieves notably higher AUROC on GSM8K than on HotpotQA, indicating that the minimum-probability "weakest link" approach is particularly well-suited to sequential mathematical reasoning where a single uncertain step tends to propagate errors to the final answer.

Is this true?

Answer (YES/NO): NO